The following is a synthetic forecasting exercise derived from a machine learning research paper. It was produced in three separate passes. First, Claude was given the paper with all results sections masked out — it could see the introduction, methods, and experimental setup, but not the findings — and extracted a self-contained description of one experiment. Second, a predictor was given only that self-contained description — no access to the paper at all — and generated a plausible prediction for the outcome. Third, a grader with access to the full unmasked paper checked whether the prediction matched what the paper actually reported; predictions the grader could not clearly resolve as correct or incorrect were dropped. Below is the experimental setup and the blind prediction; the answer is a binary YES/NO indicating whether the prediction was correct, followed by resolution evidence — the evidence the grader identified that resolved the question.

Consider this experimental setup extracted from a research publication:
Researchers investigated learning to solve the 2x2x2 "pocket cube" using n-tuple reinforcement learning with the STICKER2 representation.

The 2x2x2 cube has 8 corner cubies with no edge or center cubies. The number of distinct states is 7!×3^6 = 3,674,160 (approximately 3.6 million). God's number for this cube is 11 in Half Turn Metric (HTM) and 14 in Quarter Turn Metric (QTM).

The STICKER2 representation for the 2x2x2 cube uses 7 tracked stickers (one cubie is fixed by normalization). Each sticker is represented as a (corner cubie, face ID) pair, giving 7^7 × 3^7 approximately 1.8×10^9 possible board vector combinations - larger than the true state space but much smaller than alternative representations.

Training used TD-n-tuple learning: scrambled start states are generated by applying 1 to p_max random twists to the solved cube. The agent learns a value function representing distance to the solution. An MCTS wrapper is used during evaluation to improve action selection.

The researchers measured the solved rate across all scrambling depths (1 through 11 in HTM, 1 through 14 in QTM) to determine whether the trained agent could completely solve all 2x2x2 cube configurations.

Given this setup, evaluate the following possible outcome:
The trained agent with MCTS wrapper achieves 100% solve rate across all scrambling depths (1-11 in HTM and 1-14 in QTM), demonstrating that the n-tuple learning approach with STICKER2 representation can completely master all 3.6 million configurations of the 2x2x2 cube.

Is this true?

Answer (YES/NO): YES